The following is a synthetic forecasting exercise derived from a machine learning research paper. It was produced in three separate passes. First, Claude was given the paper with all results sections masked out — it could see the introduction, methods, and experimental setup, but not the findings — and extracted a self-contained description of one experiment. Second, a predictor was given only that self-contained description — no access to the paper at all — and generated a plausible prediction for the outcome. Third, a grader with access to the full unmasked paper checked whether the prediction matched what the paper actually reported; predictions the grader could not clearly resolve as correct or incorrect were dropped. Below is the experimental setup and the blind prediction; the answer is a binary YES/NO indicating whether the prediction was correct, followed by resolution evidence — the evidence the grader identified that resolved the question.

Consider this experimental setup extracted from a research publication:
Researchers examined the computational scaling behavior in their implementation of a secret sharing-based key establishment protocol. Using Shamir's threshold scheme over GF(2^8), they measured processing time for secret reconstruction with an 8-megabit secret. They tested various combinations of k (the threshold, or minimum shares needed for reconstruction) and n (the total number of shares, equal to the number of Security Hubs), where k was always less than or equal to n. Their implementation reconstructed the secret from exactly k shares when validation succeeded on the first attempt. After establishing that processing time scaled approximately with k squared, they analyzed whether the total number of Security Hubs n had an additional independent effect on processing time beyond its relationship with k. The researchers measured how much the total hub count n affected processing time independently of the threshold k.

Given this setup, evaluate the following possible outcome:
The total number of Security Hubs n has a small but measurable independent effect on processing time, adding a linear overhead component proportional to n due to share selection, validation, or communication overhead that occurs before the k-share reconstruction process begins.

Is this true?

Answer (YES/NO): NO